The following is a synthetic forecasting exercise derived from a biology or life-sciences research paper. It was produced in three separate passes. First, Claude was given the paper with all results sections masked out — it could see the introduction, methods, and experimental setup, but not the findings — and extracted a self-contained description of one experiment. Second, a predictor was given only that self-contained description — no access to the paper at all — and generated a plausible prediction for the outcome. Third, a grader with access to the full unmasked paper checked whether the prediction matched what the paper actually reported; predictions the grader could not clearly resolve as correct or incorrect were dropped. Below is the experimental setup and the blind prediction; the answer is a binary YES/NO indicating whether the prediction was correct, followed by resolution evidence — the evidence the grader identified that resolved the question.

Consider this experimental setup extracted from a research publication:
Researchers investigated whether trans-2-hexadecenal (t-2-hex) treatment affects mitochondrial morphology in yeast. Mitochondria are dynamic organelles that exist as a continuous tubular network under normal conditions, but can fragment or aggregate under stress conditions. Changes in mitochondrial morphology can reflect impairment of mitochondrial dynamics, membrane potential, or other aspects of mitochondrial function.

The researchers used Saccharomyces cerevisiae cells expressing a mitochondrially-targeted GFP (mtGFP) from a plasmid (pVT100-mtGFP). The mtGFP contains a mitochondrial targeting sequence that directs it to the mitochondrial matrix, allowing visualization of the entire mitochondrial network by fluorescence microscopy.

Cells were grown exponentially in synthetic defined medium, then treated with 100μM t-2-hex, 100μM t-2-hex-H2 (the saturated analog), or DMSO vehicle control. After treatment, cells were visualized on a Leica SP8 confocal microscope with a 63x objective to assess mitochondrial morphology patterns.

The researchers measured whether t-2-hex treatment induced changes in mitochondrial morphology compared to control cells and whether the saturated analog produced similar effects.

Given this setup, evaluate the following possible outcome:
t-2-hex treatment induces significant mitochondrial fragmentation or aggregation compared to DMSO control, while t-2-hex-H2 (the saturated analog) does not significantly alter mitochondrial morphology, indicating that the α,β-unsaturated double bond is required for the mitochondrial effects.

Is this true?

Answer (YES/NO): YES